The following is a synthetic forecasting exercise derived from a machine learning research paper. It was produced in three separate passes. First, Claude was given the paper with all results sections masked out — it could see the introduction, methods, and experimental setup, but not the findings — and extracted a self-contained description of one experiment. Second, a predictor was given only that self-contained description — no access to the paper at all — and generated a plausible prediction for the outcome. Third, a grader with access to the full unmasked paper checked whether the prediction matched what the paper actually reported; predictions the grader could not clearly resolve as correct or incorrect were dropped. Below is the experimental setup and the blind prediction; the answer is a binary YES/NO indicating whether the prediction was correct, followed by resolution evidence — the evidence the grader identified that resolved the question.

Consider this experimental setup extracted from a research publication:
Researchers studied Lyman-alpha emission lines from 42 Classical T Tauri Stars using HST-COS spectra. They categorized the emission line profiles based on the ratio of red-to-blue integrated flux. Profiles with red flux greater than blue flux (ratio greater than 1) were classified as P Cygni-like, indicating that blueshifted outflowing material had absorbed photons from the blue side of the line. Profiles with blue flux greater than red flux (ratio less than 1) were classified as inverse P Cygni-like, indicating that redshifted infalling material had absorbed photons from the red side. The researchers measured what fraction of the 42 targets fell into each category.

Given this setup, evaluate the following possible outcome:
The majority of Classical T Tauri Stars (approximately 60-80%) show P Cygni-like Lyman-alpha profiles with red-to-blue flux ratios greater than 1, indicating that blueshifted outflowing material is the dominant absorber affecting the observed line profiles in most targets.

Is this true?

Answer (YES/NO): YES